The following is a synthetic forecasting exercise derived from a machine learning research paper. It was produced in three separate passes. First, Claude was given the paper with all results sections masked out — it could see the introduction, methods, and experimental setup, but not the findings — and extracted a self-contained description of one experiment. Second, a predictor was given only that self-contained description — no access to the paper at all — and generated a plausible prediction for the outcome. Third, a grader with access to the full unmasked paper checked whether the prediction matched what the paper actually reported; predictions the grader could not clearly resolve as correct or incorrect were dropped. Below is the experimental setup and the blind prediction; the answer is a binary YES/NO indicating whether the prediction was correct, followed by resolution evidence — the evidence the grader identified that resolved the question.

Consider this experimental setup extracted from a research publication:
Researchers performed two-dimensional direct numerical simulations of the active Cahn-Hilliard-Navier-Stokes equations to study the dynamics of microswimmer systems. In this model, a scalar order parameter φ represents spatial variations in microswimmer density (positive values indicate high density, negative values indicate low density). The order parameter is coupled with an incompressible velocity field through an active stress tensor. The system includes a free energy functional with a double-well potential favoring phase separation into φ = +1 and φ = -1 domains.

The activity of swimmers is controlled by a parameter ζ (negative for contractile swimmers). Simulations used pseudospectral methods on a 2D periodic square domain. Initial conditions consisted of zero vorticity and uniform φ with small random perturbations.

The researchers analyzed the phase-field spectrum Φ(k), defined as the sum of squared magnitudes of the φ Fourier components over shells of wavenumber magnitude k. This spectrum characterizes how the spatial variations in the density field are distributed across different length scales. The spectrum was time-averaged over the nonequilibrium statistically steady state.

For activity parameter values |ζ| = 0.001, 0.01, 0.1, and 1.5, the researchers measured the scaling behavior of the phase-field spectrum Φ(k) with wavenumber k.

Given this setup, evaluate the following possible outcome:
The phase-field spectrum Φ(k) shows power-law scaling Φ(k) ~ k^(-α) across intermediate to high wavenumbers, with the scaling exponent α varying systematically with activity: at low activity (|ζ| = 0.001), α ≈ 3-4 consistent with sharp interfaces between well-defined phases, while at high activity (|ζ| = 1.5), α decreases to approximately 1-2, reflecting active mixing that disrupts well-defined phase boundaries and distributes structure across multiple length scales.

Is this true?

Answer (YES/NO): NO